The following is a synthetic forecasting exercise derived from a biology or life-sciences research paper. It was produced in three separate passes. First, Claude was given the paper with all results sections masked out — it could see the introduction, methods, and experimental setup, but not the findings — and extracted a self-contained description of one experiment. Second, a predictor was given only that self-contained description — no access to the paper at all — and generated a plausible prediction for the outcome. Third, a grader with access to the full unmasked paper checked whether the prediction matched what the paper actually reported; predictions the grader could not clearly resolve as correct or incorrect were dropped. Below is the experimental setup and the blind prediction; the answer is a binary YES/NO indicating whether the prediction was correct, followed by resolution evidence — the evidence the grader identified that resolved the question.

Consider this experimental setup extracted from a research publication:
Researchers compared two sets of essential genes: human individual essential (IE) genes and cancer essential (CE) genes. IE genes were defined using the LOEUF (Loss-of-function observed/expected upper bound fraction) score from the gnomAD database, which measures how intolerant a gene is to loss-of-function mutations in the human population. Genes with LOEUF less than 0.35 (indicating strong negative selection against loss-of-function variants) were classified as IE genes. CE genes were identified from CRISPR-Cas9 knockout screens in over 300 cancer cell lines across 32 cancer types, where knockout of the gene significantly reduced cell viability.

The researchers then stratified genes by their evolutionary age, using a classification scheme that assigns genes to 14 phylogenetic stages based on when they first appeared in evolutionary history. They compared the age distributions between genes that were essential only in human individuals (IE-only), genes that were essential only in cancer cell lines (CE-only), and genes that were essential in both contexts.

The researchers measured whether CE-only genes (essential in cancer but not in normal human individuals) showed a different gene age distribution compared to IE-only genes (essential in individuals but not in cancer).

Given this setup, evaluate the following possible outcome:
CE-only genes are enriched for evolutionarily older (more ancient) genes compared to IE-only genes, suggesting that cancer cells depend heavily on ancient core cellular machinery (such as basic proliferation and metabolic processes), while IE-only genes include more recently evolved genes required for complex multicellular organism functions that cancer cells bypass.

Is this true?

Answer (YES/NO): NO